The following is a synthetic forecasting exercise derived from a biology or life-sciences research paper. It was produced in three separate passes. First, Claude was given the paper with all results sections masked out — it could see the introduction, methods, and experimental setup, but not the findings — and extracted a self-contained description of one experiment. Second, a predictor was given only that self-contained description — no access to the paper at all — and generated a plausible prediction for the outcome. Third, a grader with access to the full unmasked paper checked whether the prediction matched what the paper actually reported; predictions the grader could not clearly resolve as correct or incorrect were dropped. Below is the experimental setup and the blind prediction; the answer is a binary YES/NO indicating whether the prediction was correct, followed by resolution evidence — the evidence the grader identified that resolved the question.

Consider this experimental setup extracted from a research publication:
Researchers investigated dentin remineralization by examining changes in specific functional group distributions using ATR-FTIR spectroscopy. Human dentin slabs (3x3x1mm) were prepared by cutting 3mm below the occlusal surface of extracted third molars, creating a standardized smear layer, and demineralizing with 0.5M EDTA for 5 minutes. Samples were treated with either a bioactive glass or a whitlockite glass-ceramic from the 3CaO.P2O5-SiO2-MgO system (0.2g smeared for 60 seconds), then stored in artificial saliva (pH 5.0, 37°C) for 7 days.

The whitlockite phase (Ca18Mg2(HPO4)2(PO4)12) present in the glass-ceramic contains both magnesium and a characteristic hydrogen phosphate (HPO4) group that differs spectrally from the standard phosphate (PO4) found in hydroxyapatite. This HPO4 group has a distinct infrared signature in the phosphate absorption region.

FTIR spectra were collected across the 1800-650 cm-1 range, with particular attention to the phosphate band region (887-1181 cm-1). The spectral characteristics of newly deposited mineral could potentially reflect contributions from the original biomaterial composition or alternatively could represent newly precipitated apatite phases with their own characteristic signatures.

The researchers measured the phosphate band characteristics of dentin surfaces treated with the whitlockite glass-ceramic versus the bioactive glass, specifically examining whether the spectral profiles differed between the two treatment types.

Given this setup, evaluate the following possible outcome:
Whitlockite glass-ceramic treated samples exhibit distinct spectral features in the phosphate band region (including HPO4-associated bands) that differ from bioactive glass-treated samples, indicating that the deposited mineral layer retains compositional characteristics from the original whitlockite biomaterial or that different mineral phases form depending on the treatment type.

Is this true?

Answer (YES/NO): NO